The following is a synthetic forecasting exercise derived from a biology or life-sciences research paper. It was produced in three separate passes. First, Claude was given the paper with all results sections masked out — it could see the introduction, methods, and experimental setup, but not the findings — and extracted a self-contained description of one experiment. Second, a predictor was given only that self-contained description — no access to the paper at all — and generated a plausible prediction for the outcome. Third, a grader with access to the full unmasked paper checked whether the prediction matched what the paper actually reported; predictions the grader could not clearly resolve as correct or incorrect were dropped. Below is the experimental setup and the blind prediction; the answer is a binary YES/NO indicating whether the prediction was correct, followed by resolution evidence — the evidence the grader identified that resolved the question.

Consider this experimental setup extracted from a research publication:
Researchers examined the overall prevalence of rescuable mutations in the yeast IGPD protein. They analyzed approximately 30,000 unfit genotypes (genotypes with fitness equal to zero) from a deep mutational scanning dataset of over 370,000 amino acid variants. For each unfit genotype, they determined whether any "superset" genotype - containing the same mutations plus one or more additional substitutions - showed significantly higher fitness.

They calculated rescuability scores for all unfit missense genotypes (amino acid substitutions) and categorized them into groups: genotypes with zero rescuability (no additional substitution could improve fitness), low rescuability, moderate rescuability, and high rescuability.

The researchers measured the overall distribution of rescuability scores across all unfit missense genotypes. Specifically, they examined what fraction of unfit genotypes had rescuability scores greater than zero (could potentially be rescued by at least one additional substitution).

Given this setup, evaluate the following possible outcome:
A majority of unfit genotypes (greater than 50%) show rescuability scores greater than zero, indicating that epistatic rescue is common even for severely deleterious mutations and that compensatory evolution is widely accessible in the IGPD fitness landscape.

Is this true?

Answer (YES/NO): NO